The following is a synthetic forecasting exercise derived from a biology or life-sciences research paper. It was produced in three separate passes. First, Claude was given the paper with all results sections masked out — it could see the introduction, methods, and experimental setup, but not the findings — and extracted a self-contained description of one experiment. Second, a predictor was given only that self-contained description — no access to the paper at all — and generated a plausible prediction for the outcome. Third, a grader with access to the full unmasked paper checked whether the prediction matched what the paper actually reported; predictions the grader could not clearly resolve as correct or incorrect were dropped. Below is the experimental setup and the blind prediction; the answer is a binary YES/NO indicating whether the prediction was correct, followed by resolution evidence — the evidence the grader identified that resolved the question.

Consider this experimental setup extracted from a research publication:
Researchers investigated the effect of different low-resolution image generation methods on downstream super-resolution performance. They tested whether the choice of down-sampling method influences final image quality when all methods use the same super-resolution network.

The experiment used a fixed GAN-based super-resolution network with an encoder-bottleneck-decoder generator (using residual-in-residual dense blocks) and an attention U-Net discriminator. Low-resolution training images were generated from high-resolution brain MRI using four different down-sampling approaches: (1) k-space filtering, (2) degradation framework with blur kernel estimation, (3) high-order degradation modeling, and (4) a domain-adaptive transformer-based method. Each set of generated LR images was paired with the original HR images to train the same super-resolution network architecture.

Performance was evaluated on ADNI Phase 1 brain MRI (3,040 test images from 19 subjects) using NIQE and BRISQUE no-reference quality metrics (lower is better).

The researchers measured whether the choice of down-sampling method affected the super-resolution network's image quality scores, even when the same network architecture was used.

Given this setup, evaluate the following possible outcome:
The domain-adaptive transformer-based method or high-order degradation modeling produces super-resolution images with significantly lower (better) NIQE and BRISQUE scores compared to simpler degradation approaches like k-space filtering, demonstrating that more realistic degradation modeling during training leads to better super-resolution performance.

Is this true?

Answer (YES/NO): YES